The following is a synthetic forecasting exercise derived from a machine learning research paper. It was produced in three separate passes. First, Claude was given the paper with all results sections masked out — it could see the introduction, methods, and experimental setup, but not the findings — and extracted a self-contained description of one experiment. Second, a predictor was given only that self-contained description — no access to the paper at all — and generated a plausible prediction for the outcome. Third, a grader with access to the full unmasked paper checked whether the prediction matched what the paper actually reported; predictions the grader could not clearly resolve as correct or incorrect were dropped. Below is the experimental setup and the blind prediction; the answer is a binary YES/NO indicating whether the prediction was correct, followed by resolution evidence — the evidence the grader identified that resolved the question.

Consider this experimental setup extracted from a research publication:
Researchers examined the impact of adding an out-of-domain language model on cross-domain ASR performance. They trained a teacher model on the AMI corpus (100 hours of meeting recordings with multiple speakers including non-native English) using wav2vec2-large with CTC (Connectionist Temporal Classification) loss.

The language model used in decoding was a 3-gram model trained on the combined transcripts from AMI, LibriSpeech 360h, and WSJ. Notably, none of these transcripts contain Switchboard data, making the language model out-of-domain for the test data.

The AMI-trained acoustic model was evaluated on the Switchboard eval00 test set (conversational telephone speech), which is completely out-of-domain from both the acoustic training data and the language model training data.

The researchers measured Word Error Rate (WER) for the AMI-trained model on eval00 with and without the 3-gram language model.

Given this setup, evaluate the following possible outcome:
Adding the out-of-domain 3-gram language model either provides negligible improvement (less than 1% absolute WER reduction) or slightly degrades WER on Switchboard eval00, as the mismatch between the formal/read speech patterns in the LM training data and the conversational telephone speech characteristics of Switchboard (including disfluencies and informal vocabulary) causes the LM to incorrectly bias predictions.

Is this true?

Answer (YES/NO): NO